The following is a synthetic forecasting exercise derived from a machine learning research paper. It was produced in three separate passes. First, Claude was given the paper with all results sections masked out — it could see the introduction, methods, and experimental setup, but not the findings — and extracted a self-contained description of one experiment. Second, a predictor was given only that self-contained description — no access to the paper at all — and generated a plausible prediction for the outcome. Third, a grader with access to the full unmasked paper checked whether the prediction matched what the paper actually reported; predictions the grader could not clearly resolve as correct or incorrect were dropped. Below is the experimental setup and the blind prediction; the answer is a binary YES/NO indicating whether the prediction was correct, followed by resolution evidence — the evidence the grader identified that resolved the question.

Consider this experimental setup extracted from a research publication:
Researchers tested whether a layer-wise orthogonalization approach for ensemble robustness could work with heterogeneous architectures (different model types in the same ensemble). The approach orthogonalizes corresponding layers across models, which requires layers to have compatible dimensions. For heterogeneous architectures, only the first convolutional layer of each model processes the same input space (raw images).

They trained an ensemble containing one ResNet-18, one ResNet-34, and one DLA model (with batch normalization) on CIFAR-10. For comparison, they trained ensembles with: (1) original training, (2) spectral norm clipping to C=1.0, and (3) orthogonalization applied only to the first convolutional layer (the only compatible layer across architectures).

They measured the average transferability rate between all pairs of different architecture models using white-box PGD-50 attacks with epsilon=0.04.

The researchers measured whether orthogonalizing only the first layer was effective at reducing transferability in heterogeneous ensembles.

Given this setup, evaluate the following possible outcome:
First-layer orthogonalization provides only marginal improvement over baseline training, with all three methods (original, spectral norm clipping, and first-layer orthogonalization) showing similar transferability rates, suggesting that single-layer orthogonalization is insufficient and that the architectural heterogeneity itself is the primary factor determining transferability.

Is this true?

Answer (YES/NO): NO